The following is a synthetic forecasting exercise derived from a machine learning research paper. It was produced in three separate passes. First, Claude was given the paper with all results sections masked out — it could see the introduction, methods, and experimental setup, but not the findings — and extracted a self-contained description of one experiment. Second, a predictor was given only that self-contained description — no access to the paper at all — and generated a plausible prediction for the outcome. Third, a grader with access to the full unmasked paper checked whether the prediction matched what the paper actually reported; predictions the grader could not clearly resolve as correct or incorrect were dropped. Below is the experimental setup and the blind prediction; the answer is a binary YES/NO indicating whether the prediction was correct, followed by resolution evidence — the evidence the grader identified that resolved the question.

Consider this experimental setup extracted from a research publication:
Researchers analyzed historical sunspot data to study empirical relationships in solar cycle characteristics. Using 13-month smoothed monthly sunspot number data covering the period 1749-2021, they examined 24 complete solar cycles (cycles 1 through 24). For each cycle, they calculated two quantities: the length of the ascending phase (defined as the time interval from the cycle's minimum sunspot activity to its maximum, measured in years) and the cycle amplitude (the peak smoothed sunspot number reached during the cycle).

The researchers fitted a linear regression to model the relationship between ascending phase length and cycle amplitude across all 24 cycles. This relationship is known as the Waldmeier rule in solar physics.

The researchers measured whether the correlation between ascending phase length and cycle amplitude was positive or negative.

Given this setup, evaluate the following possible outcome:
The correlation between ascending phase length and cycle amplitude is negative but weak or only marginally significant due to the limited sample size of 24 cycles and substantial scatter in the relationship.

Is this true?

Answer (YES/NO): NO